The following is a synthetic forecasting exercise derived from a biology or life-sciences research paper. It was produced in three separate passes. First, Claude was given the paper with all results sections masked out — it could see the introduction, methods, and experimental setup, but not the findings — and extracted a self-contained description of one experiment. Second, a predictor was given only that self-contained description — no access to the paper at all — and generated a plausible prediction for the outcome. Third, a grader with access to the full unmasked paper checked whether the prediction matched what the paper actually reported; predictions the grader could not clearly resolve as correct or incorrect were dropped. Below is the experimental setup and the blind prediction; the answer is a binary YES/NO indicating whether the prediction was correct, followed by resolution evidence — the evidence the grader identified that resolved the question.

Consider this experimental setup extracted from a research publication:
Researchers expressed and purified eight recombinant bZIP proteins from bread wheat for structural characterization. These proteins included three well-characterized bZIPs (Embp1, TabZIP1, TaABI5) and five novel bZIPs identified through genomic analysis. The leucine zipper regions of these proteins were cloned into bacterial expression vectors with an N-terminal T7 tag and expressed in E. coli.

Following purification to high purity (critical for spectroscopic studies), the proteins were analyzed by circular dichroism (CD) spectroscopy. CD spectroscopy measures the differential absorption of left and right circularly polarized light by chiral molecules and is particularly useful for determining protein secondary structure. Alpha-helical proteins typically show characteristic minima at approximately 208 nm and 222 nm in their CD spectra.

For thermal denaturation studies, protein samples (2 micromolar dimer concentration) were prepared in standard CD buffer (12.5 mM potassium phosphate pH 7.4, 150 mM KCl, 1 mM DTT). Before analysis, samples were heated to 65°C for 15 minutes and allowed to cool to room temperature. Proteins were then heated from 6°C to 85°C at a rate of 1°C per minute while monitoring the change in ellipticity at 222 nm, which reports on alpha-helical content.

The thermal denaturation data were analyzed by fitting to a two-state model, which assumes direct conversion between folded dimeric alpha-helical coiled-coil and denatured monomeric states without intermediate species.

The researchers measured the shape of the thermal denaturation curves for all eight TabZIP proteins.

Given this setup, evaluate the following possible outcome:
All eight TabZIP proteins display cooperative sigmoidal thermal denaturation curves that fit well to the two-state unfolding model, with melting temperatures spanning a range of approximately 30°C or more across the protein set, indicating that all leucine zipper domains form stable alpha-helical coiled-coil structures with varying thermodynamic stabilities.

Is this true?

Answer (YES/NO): YES